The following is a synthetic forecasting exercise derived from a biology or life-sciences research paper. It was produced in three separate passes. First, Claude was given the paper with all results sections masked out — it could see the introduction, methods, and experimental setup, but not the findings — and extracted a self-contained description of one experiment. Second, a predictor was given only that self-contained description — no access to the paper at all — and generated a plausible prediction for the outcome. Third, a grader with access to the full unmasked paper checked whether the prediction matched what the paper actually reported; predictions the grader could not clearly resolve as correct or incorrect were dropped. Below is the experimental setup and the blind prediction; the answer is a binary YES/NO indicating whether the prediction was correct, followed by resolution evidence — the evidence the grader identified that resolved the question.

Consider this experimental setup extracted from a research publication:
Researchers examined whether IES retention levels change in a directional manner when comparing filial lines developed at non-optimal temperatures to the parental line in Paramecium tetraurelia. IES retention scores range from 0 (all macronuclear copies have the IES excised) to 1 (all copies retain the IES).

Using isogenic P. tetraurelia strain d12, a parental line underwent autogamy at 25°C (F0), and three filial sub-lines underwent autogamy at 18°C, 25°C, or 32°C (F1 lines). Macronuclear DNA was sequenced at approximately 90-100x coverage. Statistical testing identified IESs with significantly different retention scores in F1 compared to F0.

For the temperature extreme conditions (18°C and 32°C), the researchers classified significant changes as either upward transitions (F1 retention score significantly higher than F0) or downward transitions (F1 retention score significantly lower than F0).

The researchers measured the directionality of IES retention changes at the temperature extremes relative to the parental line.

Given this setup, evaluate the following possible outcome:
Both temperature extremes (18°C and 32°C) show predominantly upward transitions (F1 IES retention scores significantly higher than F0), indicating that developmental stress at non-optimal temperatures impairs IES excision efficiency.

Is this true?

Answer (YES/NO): YES